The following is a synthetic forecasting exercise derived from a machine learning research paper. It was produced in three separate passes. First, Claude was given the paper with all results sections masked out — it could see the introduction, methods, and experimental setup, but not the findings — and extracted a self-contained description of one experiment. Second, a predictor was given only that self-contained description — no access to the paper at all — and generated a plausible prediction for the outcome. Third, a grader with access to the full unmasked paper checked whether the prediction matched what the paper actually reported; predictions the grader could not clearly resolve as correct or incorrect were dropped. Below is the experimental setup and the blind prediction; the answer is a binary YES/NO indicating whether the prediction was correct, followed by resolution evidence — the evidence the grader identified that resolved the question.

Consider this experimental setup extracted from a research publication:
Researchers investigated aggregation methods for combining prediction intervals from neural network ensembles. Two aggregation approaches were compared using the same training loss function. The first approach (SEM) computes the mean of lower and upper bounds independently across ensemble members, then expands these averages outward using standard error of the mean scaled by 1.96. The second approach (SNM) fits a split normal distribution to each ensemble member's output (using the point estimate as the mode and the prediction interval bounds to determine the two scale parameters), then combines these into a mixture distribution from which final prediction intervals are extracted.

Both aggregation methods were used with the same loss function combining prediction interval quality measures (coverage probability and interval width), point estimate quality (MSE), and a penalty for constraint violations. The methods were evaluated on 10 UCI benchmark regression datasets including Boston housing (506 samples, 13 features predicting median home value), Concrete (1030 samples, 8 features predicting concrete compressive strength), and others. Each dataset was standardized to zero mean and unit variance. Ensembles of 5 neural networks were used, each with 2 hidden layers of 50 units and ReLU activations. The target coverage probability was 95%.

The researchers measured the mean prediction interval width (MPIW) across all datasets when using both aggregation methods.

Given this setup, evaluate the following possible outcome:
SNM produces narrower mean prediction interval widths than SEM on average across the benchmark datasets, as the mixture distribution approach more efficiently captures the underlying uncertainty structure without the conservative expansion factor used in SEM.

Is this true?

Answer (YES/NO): YES